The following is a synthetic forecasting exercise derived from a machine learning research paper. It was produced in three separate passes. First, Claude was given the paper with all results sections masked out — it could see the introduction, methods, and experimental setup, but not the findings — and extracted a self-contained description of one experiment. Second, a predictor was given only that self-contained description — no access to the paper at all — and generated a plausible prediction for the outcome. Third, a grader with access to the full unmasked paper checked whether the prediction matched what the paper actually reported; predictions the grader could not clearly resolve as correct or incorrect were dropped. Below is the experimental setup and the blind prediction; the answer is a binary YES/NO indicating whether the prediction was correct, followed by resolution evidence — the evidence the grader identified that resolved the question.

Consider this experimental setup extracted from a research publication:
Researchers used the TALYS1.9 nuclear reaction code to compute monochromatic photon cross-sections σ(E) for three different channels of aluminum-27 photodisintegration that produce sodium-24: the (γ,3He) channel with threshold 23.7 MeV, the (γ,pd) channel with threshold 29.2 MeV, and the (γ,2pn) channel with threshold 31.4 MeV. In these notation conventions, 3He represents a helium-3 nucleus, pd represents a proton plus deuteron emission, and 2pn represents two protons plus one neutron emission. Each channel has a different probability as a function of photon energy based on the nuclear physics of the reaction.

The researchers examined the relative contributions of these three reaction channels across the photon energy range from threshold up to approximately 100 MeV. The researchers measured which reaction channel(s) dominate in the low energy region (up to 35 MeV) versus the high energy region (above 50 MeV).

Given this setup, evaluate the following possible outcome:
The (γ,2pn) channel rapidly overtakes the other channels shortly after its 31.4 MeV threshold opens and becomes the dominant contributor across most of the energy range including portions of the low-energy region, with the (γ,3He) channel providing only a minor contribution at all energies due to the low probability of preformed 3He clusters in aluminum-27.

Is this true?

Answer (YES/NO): NO